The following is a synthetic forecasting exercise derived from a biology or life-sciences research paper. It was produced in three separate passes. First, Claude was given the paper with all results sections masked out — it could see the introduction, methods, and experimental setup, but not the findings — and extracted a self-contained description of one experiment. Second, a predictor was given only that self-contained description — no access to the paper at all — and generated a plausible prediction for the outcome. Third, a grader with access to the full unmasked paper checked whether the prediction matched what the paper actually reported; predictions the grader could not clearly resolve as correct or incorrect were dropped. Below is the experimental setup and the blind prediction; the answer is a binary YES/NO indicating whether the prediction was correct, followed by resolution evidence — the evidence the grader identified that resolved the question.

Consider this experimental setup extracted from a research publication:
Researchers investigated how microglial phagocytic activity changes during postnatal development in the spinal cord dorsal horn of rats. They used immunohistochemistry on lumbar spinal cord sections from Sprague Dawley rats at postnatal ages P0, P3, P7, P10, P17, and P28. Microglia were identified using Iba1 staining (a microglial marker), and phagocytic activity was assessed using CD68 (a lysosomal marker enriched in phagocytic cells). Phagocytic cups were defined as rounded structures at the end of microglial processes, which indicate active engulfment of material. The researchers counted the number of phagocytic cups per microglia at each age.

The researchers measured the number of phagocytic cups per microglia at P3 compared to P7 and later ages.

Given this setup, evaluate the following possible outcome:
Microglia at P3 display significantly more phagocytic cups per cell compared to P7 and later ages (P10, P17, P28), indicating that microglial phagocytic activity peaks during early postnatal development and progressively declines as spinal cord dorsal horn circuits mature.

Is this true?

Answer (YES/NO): YES